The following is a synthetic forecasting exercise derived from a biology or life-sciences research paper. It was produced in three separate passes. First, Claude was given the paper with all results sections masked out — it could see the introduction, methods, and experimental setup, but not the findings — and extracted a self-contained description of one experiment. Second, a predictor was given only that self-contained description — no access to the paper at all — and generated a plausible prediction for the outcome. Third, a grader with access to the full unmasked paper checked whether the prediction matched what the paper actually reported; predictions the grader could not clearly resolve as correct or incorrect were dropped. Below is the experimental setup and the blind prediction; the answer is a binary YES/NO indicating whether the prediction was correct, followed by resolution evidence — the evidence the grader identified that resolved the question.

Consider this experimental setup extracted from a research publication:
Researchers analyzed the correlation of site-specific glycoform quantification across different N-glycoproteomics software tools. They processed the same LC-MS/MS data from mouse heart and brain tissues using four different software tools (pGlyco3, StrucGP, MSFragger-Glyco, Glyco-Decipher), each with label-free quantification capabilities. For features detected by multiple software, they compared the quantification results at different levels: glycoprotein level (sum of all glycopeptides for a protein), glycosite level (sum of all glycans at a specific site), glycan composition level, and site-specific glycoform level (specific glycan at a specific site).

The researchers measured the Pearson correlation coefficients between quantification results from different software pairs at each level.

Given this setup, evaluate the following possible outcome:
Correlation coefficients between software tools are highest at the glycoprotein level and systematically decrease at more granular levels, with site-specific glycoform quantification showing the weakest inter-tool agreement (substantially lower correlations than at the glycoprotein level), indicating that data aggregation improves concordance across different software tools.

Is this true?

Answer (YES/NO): YES